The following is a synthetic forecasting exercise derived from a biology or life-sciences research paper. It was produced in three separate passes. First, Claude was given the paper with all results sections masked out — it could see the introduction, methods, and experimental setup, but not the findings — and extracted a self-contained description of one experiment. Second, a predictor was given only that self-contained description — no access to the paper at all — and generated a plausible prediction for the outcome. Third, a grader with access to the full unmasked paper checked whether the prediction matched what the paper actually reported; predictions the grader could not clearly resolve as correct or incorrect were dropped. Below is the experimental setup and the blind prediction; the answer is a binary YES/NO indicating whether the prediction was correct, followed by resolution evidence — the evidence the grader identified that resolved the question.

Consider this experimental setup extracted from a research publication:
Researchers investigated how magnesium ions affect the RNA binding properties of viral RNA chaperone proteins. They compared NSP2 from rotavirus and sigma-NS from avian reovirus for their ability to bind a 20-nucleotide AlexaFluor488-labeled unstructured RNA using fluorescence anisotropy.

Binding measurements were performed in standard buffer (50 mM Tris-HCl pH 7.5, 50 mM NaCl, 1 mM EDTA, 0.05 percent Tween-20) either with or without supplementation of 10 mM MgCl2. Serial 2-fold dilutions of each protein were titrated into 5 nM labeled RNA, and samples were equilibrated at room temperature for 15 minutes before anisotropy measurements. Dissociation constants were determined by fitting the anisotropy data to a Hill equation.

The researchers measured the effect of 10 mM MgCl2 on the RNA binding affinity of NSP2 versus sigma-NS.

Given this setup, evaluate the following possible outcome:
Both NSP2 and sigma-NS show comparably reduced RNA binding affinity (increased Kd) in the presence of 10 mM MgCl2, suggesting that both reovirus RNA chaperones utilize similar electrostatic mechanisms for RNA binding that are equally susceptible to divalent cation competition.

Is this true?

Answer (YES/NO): NO